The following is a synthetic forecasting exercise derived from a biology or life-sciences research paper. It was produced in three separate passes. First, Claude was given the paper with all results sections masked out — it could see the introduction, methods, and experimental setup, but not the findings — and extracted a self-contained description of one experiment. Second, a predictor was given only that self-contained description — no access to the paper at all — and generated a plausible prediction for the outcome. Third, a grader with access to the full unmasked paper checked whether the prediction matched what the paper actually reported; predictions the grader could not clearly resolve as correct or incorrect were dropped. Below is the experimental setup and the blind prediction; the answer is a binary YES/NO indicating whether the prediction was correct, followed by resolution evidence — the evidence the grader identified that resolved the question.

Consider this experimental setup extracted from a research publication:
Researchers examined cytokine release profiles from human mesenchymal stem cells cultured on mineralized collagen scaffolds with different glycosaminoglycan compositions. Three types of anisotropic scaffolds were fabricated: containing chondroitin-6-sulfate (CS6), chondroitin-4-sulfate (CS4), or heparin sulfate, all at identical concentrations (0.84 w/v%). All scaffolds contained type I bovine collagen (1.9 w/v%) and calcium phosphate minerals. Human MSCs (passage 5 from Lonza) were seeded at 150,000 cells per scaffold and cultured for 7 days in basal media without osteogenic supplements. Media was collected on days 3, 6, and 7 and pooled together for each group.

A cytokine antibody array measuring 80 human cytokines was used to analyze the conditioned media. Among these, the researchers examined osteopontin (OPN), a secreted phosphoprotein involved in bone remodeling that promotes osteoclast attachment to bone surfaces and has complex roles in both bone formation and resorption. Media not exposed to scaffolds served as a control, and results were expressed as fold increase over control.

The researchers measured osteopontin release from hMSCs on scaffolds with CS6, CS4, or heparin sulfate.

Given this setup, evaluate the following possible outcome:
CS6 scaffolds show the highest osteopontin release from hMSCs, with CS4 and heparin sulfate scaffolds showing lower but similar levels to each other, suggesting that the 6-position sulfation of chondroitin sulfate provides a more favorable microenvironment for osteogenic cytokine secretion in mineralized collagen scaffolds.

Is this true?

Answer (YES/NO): NO